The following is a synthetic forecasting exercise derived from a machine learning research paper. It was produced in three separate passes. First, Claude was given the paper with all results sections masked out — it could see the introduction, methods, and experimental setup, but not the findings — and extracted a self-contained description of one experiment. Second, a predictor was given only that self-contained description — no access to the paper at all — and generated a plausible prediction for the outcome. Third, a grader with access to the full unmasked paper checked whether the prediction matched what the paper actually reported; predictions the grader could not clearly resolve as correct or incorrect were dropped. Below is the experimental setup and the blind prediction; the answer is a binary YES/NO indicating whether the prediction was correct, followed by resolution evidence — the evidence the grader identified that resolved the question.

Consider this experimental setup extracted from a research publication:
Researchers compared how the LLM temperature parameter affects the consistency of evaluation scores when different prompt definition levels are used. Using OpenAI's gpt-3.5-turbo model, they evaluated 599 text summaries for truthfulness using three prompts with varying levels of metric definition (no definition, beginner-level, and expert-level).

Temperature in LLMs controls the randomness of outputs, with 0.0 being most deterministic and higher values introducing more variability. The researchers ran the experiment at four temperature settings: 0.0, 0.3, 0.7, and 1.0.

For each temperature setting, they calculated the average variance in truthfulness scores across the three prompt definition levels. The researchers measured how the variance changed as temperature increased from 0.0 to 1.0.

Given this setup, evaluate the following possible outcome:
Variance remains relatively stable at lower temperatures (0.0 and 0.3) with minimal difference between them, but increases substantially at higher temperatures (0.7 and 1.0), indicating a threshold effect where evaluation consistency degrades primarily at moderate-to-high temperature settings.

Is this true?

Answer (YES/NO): NO